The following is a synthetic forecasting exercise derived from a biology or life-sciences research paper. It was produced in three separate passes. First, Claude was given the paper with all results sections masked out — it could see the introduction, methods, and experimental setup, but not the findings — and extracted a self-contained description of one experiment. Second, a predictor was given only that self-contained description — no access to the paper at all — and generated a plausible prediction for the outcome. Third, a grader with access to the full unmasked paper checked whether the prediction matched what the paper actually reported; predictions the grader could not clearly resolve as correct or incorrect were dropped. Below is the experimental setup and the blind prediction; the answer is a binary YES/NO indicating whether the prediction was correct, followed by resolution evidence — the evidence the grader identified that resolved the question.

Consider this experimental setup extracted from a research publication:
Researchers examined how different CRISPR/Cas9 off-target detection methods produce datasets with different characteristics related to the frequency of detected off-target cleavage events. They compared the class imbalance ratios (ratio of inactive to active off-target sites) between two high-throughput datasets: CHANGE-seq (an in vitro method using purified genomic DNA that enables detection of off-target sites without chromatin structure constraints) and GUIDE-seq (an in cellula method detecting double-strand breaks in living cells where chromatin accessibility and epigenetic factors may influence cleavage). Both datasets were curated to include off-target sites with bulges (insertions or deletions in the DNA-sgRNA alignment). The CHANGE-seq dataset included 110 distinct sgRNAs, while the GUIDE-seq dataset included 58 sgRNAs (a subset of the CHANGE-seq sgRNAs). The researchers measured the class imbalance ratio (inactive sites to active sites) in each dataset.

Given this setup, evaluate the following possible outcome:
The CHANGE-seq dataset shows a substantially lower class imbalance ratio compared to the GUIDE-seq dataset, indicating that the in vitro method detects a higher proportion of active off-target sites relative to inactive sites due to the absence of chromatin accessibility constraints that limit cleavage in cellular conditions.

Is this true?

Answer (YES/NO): YES